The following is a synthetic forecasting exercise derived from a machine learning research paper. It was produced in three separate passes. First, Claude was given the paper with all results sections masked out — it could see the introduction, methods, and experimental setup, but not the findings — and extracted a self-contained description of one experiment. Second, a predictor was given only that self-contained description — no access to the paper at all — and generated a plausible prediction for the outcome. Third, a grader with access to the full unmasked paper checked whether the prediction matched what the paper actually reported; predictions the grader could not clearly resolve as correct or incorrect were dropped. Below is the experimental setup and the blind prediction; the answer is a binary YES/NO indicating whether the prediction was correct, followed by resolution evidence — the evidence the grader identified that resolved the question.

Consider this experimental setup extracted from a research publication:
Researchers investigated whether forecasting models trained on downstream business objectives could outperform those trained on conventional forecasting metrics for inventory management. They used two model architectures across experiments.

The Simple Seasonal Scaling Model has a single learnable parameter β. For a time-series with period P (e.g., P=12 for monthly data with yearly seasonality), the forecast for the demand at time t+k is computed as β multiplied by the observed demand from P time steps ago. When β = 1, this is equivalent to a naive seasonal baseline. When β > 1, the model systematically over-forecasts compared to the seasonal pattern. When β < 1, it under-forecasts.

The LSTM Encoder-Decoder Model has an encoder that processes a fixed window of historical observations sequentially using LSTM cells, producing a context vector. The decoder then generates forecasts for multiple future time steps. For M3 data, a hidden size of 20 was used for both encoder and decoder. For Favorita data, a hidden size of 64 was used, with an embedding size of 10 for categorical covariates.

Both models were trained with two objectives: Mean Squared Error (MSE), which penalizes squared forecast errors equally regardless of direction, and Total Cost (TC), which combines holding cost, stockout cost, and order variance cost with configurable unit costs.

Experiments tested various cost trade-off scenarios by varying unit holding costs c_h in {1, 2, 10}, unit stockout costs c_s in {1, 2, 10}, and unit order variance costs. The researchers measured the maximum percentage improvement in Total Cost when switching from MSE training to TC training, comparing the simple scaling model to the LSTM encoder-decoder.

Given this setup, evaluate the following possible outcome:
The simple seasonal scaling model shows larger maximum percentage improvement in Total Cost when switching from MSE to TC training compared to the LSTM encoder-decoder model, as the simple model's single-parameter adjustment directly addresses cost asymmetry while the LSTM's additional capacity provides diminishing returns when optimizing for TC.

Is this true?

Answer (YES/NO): NO